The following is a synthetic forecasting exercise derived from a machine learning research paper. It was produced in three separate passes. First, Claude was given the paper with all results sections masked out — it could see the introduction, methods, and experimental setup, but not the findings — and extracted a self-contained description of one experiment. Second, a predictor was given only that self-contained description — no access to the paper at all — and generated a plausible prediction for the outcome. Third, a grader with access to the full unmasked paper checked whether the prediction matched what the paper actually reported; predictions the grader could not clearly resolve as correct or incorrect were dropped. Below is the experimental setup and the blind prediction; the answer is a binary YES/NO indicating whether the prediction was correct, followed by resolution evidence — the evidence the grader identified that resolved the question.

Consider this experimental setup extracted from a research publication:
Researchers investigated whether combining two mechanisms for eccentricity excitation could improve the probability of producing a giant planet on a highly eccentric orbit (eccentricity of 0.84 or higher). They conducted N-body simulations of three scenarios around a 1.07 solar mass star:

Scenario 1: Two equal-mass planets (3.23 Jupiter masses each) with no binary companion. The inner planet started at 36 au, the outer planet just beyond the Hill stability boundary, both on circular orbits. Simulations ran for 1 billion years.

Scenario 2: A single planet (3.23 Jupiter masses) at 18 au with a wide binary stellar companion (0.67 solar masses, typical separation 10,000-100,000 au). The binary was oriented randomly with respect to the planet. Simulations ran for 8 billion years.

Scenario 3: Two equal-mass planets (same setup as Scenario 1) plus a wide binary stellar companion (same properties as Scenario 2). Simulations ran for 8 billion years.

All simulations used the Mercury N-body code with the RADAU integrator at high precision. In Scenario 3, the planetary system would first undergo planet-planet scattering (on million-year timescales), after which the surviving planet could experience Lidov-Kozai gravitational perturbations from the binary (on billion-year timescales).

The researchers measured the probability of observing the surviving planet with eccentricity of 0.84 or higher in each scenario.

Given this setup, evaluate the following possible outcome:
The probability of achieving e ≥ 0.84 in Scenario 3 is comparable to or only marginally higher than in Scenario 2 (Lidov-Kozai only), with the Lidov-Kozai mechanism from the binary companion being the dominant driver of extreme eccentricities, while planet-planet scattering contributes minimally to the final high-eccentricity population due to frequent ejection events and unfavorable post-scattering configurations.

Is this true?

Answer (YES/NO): NO